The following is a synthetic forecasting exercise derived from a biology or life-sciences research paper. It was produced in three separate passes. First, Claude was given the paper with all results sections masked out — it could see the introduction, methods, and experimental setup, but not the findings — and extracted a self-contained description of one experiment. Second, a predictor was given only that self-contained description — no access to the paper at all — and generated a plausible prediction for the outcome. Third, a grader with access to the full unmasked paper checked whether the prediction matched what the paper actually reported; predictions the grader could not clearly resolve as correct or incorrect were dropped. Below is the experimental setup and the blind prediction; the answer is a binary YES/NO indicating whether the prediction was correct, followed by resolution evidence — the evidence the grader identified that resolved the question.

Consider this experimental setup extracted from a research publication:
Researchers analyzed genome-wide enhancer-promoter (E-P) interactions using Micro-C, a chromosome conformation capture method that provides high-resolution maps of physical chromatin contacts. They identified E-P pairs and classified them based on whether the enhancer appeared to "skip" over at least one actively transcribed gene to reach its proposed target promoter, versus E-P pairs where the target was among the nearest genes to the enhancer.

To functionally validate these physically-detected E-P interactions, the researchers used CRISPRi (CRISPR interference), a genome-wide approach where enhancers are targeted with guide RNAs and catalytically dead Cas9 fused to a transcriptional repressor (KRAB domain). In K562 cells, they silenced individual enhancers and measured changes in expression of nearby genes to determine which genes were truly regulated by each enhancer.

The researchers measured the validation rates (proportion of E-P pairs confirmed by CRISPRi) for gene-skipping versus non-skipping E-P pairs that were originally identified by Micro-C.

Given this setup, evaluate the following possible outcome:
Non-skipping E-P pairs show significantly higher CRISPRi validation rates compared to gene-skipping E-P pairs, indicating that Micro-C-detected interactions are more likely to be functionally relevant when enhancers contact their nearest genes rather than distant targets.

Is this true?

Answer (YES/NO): YES